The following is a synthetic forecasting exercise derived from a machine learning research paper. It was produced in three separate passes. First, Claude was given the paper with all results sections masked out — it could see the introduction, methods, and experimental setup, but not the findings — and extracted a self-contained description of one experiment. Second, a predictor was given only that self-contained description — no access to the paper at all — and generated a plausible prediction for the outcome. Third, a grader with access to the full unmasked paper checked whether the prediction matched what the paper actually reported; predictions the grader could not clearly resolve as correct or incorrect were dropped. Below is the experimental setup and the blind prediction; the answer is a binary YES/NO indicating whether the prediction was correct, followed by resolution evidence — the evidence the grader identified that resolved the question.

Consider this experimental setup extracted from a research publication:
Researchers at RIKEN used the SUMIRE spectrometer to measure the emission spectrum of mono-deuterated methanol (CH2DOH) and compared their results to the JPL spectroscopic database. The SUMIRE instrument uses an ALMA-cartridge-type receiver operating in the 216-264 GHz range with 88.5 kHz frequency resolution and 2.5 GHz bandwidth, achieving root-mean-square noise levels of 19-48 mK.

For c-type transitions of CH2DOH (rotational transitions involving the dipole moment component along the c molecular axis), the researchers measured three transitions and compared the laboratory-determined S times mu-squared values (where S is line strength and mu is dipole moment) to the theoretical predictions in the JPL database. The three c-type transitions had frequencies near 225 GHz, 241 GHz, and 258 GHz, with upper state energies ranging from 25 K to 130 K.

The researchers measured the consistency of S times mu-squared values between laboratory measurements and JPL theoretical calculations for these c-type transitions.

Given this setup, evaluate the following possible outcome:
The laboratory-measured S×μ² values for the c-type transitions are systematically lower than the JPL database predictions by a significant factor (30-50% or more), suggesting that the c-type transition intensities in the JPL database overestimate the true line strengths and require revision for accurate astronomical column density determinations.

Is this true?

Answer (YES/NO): NO